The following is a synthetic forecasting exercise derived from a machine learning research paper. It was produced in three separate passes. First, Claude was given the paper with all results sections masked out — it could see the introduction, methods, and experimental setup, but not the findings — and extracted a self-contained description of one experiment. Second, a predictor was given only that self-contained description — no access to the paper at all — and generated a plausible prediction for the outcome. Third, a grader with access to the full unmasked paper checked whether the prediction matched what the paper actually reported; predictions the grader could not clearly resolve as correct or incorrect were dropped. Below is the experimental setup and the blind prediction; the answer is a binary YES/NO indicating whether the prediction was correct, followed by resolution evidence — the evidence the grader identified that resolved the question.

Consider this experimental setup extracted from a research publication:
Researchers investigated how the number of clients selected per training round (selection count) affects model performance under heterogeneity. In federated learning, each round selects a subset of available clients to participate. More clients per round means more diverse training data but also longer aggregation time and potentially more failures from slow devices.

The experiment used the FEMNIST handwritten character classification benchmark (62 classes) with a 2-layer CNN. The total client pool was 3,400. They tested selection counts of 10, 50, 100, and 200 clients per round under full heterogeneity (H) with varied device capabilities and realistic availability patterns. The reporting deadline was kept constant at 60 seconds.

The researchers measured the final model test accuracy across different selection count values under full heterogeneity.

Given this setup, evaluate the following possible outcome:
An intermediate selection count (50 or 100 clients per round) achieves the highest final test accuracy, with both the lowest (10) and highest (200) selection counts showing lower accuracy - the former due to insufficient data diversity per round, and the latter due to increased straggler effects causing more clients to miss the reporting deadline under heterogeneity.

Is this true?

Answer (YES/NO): NO